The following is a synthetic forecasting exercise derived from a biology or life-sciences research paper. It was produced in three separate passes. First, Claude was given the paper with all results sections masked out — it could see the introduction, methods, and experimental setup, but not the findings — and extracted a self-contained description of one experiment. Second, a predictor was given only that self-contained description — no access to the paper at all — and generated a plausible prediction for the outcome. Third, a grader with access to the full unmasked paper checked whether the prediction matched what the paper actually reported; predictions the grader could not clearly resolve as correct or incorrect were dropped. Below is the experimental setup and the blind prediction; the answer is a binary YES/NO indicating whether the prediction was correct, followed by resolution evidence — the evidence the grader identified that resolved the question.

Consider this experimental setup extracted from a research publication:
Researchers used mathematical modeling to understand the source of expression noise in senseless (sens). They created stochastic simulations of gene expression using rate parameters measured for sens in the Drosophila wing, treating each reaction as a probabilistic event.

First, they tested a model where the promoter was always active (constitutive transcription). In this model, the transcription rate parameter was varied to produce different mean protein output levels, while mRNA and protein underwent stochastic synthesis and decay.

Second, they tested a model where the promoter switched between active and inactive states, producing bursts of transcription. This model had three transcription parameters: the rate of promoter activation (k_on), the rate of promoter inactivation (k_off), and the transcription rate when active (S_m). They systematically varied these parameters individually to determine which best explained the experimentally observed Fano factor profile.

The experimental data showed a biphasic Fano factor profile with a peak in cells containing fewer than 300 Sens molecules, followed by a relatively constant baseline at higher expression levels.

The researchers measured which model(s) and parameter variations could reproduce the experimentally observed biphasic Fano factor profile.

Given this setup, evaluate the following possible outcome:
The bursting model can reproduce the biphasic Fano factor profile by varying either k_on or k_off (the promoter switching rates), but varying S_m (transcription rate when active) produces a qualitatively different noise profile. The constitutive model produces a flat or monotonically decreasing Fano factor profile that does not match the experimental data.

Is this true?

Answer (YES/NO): NO